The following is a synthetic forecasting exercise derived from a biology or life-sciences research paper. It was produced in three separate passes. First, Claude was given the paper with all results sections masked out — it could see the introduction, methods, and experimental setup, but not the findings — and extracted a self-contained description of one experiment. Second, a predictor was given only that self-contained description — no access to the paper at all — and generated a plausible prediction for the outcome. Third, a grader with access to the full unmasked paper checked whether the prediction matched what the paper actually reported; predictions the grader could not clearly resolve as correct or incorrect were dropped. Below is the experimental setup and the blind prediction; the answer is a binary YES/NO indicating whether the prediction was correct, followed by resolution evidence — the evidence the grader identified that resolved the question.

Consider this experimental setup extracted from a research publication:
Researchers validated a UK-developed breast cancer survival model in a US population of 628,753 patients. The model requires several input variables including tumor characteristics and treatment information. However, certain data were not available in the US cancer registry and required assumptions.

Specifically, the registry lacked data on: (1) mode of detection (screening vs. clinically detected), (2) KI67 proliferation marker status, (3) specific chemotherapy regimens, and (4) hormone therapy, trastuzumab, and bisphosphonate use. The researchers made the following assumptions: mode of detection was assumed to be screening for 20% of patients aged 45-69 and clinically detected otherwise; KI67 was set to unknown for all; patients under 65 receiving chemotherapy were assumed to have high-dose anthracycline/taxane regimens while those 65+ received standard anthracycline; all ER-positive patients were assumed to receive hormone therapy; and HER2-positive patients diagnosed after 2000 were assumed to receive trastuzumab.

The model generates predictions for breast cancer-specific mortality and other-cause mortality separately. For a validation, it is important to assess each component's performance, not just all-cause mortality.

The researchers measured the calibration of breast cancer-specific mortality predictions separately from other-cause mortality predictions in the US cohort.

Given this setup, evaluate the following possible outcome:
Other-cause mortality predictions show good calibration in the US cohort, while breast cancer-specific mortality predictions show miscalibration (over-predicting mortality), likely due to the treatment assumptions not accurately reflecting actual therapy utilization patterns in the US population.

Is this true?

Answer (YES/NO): NO